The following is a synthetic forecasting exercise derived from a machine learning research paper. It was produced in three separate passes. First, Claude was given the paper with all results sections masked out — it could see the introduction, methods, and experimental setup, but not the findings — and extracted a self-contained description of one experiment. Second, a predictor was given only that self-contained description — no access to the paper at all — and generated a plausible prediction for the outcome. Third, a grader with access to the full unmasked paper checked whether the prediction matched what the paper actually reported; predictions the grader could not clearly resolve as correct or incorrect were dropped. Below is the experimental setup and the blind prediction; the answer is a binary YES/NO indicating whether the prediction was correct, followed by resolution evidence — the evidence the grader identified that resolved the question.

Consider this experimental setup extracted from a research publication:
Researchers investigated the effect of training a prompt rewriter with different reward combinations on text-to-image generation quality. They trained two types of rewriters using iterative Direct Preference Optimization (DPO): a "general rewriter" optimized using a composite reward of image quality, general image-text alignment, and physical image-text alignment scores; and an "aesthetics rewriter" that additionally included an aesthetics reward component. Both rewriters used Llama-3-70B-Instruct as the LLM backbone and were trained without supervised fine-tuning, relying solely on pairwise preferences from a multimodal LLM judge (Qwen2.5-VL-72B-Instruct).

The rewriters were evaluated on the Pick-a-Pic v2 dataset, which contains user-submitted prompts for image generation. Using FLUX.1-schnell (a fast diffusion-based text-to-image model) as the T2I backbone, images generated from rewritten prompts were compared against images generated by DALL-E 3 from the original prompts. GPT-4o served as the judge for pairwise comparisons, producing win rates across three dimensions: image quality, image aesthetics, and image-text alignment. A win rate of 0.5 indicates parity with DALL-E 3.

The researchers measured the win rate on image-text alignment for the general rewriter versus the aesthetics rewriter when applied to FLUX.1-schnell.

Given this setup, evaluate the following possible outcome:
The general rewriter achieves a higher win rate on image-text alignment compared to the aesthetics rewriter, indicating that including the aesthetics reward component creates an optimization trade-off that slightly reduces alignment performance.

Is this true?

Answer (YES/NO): NO